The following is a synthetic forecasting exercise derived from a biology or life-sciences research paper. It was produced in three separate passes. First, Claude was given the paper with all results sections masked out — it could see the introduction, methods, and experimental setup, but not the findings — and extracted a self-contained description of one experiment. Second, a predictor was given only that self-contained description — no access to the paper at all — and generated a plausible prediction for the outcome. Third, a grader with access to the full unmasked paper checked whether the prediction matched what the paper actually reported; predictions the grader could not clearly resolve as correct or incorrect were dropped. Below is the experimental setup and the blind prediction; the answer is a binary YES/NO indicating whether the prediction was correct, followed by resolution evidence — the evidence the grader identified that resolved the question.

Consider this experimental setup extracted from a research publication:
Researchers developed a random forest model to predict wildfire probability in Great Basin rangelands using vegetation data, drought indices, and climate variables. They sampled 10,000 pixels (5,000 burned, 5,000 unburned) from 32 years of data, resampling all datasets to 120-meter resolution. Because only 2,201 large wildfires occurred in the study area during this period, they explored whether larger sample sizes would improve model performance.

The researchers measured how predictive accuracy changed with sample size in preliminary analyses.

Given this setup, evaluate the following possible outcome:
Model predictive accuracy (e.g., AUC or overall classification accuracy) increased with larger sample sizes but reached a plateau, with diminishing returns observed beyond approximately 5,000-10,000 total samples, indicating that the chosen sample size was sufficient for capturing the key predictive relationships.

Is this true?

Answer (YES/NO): YES